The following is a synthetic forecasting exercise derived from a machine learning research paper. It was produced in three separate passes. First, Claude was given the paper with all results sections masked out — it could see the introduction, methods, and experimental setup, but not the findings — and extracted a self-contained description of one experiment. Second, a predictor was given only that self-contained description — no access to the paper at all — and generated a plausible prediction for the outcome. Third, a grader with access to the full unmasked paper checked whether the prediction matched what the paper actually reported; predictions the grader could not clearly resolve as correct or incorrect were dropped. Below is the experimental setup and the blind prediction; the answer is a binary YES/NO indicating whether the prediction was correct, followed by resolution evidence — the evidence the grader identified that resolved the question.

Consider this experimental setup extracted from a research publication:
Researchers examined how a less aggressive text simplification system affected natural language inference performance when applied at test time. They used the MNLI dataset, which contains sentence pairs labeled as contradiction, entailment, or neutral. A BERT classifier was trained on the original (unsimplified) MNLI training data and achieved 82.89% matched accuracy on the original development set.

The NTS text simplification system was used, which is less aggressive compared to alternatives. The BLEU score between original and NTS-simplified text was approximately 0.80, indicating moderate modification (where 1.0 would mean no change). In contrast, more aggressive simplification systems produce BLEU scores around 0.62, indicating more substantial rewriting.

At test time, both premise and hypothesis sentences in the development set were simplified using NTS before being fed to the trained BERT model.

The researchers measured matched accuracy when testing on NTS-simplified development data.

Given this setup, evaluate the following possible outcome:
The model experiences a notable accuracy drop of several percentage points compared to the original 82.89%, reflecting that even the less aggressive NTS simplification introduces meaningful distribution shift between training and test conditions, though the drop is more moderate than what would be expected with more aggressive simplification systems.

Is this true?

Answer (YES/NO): NO